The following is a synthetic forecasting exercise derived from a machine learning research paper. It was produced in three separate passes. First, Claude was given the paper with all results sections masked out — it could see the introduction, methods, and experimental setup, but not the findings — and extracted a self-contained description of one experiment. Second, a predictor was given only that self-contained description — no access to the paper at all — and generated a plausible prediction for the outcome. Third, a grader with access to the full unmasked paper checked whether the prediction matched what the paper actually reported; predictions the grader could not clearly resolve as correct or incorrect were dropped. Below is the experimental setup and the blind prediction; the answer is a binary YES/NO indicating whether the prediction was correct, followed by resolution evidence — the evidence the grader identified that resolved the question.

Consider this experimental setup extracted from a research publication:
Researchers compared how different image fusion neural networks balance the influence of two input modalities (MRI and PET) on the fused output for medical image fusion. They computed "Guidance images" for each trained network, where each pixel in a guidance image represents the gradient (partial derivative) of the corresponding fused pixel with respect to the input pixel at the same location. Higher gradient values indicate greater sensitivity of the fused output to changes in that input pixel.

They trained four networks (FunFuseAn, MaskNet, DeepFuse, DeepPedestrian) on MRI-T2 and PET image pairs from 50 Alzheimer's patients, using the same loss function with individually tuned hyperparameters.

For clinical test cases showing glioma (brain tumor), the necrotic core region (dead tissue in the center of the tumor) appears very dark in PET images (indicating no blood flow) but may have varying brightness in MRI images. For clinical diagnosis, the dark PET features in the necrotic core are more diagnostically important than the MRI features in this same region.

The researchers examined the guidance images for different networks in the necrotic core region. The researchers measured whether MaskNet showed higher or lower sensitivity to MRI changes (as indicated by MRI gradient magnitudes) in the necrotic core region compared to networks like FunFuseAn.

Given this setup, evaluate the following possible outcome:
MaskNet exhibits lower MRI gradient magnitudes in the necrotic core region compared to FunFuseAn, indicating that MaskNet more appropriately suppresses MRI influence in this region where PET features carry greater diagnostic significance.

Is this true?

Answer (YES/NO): YES